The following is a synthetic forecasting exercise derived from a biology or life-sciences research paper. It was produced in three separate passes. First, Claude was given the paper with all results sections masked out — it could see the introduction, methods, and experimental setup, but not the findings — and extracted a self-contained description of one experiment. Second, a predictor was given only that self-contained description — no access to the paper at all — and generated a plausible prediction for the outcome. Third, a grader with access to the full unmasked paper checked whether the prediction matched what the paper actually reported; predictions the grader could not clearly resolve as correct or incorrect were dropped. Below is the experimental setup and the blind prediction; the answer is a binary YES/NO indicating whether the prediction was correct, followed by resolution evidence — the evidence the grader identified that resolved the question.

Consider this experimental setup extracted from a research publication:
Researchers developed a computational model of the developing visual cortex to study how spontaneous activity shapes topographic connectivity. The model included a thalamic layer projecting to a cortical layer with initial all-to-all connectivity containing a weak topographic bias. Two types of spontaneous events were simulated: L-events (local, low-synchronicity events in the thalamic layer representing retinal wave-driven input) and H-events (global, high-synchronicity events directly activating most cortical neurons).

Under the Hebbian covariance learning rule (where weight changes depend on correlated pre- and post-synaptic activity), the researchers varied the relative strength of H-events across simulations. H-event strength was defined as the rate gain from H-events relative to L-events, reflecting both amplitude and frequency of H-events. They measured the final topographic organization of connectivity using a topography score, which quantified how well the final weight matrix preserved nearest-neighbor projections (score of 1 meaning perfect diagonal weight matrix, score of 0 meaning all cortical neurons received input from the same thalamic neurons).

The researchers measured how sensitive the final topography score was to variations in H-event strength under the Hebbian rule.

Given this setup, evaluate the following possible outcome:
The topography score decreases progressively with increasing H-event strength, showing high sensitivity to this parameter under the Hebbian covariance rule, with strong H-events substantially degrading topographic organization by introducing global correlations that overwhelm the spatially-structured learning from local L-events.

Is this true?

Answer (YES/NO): NO